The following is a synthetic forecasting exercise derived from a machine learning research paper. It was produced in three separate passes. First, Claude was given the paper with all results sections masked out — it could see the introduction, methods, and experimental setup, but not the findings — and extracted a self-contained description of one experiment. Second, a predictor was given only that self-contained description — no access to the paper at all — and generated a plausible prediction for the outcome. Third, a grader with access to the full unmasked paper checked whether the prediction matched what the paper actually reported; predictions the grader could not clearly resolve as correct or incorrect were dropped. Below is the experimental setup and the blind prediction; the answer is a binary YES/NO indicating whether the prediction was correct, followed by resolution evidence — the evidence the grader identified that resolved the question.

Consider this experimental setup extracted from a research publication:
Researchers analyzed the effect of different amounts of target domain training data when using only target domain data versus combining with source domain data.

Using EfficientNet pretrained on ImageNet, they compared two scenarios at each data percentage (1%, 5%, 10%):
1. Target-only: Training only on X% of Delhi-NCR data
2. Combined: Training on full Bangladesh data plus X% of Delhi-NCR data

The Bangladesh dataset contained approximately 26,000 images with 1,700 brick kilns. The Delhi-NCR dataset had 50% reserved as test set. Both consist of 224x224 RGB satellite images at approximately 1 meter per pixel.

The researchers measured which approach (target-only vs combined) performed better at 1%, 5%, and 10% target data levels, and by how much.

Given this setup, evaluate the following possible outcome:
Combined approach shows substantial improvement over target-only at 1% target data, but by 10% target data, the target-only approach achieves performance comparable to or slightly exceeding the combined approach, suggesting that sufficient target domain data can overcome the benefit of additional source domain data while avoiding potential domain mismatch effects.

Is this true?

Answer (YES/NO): NO